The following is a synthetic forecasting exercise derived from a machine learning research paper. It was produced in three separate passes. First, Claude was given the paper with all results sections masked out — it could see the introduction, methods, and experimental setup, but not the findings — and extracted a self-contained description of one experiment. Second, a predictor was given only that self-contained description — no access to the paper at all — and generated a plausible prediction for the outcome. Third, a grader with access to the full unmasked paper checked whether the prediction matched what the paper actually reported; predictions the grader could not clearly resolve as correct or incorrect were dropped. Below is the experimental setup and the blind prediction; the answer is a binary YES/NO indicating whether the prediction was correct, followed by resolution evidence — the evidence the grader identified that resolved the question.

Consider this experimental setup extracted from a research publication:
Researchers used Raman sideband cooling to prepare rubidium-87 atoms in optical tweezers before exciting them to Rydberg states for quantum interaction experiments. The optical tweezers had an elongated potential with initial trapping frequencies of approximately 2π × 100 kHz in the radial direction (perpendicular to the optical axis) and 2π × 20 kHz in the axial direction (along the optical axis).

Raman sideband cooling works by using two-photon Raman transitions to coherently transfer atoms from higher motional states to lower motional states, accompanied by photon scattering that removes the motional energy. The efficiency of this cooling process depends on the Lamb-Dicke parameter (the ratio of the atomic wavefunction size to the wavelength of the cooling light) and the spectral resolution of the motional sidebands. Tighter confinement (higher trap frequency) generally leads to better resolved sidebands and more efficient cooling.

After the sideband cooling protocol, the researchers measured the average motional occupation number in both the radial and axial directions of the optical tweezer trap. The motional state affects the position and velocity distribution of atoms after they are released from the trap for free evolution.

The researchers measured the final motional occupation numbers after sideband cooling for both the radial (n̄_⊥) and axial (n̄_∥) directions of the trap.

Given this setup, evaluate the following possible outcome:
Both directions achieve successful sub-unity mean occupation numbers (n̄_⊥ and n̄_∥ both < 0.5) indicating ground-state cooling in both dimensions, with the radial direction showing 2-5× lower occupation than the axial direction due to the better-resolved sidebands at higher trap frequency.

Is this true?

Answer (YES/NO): NO